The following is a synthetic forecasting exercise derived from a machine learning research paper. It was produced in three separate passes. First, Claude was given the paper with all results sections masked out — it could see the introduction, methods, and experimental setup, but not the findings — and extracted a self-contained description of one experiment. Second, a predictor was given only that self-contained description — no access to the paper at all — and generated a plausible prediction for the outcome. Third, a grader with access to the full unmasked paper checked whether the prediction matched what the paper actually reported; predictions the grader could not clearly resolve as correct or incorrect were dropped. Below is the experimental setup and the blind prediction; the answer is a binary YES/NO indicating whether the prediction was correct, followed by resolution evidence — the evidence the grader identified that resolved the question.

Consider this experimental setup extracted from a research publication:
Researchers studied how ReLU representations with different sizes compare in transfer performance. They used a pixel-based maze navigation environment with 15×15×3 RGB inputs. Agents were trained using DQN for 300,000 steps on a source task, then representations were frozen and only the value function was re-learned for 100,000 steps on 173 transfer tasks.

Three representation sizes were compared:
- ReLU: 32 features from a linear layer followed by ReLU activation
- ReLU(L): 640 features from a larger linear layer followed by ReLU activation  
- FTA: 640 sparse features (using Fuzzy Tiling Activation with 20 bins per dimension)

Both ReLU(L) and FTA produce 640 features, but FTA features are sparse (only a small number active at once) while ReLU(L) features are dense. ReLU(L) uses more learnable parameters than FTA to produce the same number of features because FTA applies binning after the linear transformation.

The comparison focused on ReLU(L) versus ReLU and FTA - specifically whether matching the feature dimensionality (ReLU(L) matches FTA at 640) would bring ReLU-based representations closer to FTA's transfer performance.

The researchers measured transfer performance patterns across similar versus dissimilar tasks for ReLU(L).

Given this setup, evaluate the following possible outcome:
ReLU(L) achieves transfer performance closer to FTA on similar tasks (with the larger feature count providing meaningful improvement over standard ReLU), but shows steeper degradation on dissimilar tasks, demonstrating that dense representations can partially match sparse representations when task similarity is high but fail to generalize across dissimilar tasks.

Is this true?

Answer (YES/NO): NO